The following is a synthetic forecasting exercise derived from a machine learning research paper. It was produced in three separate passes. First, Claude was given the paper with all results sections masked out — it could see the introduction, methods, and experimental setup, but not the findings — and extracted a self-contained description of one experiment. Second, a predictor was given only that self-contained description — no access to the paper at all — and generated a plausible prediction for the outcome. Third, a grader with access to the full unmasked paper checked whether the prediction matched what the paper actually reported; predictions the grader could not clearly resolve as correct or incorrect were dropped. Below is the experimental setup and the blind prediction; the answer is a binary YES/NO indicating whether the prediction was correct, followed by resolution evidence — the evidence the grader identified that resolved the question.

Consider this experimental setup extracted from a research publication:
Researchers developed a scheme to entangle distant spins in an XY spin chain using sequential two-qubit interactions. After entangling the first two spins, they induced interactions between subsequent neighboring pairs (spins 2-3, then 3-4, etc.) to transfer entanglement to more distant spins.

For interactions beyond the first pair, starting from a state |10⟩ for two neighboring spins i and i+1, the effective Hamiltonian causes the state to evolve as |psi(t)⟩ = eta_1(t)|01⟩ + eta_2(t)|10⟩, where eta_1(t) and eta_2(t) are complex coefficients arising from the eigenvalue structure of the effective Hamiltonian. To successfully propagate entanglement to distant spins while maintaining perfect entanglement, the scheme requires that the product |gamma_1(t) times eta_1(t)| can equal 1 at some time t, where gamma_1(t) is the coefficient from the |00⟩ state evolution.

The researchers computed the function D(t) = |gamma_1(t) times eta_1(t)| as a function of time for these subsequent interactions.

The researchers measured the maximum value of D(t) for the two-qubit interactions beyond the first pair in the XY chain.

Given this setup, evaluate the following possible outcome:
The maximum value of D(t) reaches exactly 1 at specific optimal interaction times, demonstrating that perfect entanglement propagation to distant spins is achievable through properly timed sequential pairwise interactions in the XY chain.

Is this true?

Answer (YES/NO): YES